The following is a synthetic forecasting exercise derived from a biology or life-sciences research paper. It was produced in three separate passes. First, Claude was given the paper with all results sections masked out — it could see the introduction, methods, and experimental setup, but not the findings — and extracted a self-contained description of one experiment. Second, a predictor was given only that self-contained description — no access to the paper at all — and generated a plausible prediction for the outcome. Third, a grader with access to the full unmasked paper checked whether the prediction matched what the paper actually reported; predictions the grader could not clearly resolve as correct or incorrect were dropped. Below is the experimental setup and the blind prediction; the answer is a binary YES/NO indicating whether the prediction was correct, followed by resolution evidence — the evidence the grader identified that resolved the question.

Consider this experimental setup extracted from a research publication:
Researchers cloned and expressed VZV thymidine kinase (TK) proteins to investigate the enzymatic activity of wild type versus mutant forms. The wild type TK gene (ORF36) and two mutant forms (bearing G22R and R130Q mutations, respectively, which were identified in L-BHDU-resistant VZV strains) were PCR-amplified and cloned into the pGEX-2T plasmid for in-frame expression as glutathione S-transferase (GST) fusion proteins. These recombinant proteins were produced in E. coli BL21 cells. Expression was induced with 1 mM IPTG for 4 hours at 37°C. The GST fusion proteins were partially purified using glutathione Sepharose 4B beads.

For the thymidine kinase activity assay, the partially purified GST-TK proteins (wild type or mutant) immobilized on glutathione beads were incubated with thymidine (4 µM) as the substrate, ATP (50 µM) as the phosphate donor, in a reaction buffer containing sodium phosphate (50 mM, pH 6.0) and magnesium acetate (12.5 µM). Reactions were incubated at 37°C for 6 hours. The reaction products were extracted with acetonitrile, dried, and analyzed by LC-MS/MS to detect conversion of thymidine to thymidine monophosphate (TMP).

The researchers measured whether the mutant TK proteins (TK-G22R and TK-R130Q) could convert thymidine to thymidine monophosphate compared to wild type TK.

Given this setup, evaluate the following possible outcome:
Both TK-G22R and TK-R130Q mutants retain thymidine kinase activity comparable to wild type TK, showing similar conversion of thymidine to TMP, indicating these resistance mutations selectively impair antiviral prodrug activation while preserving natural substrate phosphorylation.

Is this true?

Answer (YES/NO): NO